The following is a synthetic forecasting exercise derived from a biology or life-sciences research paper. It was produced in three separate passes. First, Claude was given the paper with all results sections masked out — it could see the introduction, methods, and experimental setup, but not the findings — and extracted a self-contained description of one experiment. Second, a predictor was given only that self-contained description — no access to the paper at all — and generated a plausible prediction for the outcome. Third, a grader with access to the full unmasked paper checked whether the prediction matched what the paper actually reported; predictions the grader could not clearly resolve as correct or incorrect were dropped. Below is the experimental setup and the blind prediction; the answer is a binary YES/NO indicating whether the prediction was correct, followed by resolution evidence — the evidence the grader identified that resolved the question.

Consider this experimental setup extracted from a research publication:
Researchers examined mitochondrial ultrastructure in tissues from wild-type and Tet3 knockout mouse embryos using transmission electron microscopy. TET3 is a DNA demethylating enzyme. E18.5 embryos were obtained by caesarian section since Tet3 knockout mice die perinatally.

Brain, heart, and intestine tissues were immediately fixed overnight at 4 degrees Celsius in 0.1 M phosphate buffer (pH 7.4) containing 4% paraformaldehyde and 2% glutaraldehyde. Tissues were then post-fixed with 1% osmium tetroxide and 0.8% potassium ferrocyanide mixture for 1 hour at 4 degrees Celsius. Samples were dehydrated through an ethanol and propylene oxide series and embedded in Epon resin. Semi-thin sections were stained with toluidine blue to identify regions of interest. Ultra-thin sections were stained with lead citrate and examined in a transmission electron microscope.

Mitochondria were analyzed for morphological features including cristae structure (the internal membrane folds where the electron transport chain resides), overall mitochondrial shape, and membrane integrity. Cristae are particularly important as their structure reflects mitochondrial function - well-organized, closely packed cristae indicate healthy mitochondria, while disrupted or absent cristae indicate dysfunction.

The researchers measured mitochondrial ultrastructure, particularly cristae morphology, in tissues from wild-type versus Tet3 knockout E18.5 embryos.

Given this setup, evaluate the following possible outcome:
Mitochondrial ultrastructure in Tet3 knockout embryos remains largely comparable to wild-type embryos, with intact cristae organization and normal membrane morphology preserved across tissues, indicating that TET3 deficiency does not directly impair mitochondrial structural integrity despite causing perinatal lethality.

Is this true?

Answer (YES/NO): NO